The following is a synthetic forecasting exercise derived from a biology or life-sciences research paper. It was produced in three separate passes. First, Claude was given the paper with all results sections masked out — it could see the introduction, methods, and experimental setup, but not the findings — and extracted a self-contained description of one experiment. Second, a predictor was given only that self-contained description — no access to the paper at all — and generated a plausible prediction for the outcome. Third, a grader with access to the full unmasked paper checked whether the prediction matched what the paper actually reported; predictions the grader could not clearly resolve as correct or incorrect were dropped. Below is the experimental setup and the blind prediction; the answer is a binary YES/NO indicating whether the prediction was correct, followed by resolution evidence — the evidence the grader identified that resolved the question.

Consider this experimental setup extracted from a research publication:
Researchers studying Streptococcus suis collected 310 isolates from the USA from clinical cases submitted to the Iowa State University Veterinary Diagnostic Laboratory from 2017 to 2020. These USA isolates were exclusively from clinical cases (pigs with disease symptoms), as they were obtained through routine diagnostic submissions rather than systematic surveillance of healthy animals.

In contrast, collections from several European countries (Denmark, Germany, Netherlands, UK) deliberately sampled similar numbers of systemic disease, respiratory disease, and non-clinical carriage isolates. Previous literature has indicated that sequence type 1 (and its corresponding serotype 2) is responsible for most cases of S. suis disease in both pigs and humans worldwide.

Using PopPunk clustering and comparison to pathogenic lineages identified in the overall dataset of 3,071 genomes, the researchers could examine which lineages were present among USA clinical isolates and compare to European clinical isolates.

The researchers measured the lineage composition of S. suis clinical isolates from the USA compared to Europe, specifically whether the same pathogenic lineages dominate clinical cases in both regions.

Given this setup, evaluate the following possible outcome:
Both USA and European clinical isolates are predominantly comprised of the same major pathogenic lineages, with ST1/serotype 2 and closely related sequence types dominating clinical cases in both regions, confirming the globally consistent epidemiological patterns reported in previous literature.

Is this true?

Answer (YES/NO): NO